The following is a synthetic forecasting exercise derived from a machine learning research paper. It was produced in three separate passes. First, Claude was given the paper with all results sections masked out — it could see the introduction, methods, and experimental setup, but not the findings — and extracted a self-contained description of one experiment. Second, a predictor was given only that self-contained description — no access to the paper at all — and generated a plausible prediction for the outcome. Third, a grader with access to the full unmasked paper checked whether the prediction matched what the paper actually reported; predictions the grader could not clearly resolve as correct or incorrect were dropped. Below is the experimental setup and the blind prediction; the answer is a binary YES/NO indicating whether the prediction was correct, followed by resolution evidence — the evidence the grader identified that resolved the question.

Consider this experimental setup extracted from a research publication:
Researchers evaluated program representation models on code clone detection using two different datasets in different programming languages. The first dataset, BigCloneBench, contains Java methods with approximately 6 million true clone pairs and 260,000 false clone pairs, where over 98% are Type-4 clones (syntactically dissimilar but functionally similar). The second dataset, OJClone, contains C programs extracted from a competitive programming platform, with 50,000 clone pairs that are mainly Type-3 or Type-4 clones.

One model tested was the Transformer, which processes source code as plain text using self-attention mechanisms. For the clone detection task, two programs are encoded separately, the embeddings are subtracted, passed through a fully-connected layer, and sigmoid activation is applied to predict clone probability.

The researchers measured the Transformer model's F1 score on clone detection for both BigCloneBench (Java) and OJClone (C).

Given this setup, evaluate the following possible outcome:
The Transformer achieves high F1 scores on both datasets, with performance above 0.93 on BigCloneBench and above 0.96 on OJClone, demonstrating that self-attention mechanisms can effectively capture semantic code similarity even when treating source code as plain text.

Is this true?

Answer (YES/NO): NO